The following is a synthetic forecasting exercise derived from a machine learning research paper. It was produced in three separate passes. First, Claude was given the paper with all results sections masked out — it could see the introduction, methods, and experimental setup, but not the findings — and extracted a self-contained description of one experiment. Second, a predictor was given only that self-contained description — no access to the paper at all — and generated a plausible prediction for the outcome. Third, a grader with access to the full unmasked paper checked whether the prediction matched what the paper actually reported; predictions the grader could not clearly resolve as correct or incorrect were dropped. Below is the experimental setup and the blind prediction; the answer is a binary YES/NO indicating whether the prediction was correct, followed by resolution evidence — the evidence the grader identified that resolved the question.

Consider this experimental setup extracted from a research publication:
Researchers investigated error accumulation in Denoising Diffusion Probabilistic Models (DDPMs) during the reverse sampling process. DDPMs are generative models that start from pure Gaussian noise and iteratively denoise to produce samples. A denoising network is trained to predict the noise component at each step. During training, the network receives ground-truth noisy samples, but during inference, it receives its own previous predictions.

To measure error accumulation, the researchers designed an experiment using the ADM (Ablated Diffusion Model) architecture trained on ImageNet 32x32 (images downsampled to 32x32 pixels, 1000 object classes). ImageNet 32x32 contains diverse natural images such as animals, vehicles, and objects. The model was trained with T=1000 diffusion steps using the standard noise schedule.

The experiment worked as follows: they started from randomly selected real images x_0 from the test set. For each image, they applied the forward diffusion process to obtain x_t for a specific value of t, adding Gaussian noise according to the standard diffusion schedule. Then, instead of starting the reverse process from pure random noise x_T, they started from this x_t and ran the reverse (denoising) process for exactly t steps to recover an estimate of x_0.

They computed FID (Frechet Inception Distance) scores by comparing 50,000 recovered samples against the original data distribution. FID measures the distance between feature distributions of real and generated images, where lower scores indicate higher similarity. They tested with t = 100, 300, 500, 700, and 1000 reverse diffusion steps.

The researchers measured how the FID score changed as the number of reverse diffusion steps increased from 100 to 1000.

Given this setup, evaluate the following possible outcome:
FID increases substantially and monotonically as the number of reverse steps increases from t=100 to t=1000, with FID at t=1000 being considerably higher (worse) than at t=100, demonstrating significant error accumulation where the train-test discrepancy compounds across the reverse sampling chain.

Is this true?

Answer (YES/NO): YES